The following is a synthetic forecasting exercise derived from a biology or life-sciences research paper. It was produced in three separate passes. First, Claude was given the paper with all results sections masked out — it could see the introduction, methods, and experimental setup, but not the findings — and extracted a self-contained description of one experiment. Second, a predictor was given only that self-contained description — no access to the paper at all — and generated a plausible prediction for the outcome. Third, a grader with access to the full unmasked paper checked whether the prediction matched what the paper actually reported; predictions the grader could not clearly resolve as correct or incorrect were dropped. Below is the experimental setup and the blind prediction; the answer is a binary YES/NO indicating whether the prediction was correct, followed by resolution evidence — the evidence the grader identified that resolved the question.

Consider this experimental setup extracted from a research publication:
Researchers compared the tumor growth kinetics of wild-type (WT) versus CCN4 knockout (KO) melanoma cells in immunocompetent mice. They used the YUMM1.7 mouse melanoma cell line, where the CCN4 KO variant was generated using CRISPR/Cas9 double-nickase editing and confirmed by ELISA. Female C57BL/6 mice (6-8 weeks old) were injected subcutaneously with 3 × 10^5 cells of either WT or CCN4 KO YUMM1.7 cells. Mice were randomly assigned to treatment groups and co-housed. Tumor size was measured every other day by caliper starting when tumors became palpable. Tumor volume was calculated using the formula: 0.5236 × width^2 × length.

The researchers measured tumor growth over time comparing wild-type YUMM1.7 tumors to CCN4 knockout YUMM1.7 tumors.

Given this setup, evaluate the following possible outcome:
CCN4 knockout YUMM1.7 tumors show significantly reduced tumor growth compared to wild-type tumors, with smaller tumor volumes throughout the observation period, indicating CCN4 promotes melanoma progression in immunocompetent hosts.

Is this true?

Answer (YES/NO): YES